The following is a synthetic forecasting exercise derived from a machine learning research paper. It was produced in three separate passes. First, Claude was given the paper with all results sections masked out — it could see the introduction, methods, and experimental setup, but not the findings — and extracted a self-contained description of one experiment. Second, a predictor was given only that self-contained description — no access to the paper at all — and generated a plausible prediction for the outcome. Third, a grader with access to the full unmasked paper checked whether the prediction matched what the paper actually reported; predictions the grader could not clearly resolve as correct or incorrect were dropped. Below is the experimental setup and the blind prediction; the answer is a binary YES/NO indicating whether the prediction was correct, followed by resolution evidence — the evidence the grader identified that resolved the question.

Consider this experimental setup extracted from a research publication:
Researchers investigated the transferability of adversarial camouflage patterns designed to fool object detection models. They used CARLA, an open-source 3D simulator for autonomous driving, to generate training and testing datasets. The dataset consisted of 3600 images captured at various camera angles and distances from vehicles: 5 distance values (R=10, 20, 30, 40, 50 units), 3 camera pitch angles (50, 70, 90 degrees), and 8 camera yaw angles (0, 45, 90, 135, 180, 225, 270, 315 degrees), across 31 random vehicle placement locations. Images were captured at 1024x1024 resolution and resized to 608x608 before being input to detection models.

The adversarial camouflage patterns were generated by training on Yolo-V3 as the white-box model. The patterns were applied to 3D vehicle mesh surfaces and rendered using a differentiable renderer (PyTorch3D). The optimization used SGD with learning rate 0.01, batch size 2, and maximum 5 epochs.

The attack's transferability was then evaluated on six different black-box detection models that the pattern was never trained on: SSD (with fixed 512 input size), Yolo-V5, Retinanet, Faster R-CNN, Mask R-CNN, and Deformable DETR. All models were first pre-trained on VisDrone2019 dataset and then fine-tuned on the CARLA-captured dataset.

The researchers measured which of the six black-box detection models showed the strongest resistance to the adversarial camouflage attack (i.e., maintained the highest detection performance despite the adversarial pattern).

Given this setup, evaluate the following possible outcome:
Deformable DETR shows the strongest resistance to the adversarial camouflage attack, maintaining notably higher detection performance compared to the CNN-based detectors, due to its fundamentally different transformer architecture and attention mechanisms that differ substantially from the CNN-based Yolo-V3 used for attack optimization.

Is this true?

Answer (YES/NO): NO